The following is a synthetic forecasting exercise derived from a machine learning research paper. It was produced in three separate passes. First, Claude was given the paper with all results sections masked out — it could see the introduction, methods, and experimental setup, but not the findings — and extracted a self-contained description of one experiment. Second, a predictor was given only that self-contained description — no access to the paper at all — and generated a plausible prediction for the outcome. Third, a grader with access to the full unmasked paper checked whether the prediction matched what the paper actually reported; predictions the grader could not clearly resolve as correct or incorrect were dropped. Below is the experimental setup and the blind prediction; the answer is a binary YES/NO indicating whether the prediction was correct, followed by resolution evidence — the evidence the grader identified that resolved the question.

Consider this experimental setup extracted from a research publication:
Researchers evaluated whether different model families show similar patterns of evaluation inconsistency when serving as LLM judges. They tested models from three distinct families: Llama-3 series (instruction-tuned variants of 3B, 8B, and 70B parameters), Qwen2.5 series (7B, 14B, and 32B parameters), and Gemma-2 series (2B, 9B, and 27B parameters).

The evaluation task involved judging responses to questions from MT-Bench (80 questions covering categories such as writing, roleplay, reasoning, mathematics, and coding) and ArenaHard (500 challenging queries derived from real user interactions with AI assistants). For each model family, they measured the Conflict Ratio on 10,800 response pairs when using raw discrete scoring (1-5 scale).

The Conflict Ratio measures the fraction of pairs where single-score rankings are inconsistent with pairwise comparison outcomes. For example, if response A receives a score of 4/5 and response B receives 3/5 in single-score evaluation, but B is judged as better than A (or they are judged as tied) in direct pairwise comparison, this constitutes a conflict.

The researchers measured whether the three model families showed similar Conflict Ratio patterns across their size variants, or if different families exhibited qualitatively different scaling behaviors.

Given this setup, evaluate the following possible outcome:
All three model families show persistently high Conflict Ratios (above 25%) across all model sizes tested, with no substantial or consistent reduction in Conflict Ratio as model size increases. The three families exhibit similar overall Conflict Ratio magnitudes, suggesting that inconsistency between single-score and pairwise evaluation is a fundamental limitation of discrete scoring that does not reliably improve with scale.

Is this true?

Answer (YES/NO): NO